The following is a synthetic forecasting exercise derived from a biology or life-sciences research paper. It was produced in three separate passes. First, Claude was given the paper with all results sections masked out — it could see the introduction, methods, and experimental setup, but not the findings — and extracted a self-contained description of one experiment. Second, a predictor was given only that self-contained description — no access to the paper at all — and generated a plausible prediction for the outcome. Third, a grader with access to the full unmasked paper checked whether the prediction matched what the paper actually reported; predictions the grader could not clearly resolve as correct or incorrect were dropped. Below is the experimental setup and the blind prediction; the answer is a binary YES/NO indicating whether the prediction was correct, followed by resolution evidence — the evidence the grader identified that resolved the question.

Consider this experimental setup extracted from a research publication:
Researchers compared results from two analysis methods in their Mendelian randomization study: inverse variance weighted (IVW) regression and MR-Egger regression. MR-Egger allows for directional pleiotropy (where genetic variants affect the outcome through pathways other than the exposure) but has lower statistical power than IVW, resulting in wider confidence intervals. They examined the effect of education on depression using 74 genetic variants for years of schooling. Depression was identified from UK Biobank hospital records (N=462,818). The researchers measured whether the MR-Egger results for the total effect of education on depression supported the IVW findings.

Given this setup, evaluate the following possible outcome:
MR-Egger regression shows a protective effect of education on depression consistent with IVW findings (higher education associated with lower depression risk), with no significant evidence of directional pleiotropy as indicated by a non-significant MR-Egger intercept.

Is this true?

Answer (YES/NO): NO